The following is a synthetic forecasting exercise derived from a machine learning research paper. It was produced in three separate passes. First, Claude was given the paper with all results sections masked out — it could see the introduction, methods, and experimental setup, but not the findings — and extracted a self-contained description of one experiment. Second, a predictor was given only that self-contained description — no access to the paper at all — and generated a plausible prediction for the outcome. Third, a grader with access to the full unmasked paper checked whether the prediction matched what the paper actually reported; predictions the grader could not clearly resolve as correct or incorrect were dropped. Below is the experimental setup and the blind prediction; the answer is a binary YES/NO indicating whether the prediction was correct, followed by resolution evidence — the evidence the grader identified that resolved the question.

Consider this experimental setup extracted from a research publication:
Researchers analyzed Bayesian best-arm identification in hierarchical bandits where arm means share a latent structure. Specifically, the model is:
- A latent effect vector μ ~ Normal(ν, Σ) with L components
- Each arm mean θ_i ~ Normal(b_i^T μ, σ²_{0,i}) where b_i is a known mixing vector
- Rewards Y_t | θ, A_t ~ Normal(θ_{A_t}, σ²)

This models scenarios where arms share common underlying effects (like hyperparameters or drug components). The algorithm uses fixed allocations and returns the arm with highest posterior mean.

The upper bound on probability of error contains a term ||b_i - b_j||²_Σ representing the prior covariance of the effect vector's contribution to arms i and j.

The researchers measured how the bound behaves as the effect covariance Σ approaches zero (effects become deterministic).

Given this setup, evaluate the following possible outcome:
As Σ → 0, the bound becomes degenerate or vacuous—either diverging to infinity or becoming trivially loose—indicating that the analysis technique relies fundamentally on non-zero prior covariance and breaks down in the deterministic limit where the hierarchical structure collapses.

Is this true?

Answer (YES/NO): NO